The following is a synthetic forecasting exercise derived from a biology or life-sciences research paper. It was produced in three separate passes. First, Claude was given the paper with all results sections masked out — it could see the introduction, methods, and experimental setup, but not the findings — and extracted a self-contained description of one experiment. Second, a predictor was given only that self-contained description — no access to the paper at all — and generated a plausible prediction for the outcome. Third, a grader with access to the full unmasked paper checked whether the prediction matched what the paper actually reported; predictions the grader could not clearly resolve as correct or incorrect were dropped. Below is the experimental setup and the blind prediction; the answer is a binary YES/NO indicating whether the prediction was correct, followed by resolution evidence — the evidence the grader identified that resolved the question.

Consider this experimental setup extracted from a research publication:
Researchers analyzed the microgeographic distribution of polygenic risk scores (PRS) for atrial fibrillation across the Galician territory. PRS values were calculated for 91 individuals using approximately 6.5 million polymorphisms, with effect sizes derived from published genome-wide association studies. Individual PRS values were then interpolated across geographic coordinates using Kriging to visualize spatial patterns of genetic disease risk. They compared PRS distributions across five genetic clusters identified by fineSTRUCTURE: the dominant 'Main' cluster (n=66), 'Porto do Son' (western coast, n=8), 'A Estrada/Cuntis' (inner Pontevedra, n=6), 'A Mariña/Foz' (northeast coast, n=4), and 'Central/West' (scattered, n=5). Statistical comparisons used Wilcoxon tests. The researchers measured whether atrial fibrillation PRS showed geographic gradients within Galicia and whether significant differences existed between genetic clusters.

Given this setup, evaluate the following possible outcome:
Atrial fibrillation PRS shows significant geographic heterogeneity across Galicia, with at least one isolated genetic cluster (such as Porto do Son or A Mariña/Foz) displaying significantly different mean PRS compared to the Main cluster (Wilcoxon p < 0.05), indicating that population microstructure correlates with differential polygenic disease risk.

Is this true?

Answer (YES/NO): YES